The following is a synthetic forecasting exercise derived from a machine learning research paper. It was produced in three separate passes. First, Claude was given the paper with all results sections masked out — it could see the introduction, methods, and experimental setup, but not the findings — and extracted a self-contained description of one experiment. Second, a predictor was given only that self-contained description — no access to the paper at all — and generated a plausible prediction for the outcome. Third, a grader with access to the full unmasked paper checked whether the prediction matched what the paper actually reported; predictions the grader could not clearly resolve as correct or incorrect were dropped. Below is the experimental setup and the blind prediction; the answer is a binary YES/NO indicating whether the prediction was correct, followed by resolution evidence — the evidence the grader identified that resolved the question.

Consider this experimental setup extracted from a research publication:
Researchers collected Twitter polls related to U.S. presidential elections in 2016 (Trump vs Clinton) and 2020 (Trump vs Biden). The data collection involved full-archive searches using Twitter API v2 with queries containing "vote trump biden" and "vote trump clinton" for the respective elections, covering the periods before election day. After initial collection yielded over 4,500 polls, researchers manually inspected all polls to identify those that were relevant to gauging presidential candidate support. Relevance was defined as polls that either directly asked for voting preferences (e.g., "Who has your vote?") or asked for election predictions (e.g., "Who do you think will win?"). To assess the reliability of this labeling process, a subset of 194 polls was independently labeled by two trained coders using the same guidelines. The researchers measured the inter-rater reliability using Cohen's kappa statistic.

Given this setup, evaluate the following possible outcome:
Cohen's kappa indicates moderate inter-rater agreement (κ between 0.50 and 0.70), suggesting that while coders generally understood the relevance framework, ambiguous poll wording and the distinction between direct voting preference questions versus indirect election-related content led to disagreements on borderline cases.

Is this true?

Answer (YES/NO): NO